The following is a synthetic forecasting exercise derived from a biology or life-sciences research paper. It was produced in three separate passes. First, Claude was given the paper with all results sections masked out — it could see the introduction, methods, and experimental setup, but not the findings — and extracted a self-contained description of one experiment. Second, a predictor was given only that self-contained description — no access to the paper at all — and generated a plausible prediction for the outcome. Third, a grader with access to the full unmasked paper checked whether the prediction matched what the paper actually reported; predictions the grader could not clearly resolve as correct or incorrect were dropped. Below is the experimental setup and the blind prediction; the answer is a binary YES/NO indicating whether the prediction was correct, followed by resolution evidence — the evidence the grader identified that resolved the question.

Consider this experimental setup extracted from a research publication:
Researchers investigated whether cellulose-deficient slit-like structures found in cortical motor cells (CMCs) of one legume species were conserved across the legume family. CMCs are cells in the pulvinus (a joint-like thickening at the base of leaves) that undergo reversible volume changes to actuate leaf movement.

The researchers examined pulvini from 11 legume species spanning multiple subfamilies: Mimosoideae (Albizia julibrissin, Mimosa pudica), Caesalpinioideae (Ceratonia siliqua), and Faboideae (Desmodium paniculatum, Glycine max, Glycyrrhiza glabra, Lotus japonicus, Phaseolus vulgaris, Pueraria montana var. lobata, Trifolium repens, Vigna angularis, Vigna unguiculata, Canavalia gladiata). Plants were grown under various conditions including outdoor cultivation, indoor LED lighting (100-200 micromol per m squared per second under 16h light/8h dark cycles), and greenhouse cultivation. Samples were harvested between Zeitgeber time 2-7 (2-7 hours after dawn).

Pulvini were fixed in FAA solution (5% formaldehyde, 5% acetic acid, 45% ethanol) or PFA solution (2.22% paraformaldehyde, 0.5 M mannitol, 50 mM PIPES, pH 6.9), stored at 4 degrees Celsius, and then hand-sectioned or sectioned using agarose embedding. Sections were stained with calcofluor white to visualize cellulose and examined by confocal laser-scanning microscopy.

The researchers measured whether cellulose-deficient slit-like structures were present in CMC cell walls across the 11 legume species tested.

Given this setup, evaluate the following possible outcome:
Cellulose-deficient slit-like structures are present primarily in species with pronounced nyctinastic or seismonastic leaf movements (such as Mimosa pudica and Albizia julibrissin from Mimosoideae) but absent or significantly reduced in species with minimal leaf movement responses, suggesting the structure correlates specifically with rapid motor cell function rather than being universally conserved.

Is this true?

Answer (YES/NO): NO